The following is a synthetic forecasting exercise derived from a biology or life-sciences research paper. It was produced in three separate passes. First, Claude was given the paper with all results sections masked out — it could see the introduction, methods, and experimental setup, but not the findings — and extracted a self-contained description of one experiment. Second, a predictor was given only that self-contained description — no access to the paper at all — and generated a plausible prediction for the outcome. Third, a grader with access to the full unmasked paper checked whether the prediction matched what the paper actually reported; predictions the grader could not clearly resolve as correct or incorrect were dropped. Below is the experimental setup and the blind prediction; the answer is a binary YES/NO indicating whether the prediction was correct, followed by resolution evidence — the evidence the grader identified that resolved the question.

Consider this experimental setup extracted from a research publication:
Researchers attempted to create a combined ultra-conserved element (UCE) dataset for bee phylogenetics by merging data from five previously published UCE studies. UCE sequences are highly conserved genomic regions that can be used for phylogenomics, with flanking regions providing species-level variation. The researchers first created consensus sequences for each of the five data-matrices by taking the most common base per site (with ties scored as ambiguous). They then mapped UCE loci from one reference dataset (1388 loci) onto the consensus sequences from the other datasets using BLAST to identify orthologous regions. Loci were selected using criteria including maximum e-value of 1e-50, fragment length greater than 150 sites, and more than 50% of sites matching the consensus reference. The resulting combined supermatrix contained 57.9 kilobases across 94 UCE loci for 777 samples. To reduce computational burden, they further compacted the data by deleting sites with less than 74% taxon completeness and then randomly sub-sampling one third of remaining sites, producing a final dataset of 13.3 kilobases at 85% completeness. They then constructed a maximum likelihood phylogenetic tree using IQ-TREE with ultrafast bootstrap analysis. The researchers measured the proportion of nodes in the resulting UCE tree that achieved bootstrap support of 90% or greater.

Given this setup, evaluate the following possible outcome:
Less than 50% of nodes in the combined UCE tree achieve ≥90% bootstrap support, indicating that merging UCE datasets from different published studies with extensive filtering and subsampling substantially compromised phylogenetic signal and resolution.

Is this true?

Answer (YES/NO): NO